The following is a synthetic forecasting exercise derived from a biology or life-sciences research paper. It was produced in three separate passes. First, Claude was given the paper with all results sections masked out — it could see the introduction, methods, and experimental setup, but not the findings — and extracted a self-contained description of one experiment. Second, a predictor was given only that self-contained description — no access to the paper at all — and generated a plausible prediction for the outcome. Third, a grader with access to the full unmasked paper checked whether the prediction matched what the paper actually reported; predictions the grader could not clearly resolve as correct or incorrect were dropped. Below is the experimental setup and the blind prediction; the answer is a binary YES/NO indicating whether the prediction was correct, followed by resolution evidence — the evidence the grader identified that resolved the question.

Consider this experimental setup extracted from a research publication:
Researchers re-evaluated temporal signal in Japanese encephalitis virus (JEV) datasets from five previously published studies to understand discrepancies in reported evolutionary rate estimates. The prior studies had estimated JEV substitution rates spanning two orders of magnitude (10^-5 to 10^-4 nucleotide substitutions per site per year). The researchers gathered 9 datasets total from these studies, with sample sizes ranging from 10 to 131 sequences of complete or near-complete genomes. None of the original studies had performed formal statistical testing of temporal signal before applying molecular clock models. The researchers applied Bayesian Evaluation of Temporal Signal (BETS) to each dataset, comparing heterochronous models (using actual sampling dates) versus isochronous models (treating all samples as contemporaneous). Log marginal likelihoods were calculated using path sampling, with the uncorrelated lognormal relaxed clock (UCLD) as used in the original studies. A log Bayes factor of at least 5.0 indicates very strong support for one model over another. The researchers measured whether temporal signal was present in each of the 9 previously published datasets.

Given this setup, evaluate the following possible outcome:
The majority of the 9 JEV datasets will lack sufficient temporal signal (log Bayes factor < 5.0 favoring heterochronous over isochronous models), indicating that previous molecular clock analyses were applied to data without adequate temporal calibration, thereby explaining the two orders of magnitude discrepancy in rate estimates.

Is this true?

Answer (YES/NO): NO